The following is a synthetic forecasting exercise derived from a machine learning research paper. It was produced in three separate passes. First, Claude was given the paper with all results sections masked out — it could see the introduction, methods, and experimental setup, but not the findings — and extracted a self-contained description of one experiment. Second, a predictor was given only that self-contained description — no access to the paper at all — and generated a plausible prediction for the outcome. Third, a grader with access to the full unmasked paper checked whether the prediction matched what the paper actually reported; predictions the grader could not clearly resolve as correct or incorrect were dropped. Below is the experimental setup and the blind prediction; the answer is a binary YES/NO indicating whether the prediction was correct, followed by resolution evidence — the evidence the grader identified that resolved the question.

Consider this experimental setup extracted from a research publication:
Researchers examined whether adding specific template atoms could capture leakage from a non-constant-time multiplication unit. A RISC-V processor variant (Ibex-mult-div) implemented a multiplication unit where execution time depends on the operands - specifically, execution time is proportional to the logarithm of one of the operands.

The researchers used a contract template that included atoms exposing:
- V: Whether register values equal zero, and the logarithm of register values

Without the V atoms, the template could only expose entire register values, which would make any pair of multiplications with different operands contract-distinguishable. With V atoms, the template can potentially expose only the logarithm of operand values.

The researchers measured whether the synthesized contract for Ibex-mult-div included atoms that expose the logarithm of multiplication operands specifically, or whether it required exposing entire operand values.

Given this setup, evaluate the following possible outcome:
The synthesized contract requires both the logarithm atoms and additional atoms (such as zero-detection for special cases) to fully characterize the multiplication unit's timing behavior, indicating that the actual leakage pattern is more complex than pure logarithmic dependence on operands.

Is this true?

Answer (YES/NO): NO